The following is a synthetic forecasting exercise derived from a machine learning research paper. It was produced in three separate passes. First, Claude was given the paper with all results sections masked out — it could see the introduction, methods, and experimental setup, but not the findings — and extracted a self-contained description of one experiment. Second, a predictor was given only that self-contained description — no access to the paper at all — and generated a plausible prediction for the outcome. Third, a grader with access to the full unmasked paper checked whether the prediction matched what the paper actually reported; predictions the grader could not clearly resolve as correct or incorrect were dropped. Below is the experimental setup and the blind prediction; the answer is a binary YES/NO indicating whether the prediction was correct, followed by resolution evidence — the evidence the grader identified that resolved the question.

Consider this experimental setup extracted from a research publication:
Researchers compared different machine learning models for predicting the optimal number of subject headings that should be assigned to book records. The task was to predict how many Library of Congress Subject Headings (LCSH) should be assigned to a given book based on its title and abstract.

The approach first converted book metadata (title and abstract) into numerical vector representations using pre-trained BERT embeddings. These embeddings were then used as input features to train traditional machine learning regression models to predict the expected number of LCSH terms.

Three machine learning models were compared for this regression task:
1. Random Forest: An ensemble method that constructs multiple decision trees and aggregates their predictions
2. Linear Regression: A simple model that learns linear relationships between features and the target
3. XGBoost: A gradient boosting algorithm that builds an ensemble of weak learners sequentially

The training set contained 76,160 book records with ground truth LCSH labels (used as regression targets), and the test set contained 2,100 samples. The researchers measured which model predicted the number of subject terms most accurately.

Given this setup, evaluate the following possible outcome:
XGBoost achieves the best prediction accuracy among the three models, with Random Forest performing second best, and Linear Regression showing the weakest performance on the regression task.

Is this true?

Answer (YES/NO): NO